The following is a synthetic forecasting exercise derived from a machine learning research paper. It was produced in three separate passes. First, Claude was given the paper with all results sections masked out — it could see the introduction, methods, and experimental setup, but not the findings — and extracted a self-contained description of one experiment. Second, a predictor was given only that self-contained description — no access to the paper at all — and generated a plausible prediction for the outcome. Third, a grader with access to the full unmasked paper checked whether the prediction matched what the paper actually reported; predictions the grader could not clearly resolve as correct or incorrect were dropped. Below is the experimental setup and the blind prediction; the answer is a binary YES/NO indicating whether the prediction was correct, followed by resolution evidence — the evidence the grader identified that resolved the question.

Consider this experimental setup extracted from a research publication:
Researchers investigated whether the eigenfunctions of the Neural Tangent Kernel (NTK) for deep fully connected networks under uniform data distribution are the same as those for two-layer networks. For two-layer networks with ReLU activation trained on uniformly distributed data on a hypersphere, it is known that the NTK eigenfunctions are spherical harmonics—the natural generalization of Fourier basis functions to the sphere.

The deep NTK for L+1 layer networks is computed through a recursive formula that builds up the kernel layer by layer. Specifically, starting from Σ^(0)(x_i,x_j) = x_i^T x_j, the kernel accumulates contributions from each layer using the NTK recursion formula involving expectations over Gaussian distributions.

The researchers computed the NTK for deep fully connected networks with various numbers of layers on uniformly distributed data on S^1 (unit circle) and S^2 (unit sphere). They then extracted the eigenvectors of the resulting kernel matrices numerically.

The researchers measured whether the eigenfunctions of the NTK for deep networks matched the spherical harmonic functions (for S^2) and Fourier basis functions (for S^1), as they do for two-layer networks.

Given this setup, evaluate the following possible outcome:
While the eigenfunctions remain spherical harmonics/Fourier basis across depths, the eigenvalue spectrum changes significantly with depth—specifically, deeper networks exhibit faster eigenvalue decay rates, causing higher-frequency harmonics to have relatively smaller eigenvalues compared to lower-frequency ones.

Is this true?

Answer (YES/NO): NO